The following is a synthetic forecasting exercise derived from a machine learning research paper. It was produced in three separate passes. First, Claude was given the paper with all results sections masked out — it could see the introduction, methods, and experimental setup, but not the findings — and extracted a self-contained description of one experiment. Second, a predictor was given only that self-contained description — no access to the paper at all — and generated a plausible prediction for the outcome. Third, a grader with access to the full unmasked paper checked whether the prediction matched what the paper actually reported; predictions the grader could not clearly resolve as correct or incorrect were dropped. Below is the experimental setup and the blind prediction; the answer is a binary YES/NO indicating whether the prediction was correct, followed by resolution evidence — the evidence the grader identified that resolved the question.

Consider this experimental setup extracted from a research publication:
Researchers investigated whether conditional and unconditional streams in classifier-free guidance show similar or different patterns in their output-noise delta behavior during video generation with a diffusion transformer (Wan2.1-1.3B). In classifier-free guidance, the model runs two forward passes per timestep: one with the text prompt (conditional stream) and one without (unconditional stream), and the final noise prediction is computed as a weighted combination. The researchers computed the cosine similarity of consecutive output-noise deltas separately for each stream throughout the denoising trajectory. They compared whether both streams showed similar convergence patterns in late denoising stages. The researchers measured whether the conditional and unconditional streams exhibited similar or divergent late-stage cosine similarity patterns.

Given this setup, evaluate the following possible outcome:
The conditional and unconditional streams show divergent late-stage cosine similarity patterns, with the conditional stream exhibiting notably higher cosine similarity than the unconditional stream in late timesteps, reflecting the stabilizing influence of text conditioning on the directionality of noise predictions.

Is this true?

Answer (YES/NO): NO